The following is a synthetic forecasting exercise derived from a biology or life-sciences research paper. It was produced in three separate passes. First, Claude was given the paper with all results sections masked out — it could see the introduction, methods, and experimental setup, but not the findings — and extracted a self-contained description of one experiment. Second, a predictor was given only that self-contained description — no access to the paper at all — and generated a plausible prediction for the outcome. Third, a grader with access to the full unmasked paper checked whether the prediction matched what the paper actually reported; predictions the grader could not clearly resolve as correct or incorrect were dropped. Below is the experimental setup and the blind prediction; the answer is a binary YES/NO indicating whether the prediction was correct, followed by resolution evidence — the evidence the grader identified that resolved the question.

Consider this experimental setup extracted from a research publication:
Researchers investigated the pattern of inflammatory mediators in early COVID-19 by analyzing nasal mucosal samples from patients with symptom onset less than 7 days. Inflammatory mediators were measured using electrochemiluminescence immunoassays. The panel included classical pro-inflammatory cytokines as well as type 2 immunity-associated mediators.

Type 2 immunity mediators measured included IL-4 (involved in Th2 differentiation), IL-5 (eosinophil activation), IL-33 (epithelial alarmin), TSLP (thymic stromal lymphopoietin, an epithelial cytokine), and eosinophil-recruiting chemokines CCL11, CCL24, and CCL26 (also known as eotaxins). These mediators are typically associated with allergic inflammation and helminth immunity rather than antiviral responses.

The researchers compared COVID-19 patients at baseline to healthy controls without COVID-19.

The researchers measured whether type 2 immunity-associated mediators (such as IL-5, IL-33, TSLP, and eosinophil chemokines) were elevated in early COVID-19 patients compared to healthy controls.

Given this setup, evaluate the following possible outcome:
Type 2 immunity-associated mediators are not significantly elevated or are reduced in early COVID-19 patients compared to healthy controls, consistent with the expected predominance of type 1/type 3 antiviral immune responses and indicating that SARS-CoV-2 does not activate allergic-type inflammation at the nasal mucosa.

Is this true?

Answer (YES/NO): NO